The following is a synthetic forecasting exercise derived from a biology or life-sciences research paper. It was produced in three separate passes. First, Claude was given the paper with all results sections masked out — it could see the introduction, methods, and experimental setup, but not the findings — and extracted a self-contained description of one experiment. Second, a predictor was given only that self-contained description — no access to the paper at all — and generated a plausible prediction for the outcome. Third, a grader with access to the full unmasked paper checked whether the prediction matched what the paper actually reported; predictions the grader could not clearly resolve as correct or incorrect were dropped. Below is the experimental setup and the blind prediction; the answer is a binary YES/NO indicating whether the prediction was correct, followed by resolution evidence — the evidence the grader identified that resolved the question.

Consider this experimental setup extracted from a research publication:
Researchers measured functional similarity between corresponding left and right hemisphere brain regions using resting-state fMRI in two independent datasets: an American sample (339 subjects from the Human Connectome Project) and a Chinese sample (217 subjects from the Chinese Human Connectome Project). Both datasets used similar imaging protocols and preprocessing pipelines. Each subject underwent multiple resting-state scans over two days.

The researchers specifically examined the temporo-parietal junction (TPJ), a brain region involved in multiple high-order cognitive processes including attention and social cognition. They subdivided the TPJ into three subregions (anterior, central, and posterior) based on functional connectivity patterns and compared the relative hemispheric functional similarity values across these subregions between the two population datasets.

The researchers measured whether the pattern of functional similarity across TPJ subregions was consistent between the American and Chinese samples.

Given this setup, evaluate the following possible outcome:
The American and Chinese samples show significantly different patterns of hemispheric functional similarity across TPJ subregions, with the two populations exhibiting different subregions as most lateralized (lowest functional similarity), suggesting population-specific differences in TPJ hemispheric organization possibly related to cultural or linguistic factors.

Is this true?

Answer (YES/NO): NO